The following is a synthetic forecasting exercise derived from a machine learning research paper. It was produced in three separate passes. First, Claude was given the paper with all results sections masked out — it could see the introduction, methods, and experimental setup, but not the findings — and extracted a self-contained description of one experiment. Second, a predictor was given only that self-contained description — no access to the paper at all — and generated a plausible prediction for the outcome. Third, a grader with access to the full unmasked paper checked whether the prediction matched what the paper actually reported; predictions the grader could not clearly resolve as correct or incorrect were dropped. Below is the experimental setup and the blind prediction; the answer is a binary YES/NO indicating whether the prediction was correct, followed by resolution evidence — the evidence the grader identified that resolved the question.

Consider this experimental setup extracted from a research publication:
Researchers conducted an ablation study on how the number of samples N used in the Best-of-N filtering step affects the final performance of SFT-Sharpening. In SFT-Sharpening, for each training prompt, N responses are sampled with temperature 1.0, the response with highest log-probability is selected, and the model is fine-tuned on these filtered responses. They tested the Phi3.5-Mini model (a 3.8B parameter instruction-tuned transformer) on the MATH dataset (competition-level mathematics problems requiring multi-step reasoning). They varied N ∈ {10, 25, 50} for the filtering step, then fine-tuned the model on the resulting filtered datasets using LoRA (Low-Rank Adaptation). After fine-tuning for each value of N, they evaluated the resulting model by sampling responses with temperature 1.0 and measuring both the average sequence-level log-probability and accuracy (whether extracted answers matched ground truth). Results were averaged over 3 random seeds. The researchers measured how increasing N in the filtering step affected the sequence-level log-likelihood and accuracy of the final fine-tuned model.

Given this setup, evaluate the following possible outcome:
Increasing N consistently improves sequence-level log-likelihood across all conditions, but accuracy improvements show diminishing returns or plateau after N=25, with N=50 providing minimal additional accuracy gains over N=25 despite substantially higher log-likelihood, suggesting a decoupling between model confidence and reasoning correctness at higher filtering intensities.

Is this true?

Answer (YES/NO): NO